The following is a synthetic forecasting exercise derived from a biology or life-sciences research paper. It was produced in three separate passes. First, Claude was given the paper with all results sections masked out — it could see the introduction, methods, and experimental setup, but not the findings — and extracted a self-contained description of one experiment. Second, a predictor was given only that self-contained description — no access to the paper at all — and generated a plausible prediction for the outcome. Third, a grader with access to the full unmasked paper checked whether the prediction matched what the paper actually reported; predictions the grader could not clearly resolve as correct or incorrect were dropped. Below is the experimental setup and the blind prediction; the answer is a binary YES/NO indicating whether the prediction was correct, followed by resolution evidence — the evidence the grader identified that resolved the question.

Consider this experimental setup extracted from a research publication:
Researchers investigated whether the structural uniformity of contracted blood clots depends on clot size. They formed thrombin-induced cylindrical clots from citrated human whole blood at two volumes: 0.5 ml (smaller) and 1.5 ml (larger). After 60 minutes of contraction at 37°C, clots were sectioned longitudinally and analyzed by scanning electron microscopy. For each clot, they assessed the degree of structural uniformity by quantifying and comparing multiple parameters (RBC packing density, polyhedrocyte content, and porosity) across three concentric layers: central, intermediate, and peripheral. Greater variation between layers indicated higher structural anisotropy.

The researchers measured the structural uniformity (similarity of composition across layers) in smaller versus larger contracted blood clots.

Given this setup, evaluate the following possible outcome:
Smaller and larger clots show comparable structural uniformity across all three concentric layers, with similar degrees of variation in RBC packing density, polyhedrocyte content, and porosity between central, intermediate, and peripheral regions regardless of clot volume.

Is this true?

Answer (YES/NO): NO